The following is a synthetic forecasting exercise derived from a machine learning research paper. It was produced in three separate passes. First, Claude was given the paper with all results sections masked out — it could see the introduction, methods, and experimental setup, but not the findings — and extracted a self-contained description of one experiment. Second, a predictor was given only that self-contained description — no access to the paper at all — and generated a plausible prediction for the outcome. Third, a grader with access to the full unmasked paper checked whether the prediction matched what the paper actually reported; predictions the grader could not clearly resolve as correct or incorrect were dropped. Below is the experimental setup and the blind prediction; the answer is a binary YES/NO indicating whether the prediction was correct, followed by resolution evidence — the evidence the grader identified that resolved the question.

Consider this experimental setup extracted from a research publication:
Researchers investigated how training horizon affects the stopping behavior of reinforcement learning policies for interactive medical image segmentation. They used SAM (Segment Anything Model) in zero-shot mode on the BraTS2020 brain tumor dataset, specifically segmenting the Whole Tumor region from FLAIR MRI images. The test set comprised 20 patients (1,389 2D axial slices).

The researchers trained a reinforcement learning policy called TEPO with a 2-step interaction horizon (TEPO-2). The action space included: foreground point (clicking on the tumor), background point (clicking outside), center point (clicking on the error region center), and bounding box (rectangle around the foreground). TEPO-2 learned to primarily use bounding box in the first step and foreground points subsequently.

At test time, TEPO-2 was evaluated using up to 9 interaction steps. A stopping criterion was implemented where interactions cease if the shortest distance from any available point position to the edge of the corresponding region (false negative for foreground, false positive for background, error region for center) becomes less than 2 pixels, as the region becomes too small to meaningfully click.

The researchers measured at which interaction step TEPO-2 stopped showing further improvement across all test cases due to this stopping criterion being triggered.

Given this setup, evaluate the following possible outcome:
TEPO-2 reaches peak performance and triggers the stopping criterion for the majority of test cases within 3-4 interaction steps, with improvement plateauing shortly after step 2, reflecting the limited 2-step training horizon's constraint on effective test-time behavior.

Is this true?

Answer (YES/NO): NO